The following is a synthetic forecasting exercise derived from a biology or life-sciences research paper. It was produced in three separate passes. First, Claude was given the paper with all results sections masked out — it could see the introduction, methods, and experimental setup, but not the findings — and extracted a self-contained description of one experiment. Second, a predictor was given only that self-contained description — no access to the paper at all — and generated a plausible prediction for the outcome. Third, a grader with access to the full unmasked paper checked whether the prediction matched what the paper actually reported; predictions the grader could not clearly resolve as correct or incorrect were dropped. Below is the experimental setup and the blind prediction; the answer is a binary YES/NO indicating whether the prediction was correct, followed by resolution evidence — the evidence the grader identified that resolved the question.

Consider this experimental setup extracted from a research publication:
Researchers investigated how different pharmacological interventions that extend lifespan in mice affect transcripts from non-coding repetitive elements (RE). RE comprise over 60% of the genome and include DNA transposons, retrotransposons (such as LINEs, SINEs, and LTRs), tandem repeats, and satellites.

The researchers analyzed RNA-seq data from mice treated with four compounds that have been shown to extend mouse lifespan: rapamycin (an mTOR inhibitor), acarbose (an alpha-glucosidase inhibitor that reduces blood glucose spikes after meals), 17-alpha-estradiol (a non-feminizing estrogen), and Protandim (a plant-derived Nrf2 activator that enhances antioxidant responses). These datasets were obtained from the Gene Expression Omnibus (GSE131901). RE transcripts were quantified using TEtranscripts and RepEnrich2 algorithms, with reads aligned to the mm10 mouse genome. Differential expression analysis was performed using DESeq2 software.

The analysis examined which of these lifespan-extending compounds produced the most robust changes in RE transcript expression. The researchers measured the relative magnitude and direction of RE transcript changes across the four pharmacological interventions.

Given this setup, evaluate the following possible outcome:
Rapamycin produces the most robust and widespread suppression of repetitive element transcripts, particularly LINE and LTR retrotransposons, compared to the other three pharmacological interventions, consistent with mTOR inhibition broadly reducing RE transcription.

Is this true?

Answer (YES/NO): NO